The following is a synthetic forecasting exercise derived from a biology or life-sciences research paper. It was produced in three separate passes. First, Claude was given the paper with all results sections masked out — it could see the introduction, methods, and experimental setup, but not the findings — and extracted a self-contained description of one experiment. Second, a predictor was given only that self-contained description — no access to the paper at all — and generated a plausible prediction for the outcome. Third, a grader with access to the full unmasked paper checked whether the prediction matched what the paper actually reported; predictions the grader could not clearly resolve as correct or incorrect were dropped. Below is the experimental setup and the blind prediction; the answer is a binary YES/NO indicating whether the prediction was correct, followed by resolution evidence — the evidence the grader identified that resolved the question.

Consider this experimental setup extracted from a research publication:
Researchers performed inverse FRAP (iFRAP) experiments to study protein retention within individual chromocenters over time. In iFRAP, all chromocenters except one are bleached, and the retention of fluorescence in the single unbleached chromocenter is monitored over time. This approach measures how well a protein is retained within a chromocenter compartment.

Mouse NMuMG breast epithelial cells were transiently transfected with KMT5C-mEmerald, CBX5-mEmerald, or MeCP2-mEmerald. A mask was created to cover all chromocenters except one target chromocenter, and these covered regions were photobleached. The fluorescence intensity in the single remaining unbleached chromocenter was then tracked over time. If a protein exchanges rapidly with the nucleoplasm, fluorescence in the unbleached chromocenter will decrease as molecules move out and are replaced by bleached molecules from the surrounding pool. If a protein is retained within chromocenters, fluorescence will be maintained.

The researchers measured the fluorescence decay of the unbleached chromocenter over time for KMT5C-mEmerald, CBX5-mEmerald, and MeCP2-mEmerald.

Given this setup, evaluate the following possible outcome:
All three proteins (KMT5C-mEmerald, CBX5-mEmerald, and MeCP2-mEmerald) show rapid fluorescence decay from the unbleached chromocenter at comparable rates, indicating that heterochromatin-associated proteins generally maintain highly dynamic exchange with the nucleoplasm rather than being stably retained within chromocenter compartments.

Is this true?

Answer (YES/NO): NO